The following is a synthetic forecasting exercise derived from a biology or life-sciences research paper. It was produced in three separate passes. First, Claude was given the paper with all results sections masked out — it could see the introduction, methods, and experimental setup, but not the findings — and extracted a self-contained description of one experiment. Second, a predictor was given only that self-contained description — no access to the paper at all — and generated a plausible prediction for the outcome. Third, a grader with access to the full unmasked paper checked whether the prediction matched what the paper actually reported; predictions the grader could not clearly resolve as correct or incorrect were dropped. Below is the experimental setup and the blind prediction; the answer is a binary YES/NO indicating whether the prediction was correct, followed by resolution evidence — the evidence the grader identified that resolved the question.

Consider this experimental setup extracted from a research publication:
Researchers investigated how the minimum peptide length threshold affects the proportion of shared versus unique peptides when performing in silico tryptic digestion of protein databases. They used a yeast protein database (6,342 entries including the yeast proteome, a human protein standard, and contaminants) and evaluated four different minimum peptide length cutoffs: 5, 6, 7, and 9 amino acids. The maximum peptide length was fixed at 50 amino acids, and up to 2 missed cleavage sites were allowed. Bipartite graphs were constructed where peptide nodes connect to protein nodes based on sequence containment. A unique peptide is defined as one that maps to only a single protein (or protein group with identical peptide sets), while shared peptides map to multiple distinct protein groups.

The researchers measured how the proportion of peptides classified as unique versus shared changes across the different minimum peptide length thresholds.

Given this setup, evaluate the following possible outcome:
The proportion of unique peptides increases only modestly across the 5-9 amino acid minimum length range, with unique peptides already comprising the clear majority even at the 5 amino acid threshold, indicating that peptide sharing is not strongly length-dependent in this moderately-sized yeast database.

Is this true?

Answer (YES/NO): NO